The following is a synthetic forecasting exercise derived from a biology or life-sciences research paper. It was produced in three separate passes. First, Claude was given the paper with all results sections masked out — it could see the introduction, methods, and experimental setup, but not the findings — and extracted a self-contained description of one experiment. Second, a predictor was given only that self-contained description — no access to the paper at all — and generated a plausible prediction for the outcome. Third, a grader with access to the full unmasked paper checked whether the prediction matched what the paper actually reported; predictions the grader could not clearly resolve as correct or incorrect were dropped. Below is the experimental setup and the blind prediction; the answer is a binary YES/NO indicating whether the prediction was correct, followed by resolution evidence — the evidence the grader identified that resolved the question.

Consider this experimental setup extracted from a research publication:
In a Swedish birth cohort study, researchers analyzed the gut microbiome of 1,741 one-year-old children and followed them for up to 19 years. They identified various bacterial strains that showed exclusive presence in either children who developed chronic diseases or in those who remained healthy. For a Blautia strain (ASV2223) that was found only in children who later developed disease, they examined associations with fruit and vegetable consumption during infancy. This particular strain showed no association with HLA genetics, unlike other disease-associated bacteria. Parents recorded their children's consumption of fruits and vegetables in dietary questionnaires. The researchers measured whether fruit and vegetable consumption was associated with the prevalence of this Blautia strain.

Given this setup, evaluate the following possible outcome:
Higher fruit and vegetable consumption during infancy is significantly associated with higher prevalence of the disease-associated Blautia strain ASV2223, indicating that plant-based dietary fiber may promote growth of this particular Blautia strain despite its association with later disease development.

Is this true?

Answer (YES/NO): NO